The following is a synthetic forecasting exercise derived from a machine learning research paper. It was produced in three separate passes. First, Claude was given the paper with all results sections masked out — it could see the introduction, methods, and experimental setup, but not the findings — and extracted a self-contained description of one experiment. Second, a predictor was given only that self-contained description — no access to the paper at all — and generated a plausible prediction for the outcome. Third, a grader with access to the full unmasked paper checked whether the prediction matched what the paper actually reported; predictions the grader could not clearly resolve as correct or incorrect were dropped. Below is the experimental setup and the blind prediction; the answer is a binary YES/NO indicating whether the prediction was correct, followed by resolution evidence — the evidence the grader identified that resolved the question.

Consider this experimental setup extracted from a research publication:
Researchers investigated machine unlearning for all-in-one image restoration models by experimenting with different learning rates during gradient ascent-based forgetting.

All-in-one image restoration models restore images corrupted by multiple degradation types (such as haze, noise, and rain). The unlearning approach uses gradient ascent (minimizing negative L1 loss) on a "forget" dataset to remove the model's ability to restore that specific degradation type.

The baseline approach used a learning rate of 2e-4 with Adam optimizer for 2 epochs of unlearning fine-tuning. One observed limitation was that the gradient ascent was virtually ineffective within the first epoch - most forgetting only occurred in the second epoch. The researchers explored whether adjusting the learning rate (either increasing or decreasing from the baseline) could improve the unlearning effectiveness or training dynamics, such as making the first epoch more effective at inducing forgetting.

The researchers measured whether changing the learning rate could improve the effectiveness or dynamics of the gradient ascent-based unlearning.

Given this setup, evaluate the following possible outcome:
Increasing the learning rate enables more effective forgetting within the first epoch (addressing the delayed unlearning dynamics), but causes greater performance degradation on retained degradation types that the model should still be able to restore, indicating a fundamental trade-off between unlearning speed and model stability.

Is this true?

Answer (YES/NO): NO